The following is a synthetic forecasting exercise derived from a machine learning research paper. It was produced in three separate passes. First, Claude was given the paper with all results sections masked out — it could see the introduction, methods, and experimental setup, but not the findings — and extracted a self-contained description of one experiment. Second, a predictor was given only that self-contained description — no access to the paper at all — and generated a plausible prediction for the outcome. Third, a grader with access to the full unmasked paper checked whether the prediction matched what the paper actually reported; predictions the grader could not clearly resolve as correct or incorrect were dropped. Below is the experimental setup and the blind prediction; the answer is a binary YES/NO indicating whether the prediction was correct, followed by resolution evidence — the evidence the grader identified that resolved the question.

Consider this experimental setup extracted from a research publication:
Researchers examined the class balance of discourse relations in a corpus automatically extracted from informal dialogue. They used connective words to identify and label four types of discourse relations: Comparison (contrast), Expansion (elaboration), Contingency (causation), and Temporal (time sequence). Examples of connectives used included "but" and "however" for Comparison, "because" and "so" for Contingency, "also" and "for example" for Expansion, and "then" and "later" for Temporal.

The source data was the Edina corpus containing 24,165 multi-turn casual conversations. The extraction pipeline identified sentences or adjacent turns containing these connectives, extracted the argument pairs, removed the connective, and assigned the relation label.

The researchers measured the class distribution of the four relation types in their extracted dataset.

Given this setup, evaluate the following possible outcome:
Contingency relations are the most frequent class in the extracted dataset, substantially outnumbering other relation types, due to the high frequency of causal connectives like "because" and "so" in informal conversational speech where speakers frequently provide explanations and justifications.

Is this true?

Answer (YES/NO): NO